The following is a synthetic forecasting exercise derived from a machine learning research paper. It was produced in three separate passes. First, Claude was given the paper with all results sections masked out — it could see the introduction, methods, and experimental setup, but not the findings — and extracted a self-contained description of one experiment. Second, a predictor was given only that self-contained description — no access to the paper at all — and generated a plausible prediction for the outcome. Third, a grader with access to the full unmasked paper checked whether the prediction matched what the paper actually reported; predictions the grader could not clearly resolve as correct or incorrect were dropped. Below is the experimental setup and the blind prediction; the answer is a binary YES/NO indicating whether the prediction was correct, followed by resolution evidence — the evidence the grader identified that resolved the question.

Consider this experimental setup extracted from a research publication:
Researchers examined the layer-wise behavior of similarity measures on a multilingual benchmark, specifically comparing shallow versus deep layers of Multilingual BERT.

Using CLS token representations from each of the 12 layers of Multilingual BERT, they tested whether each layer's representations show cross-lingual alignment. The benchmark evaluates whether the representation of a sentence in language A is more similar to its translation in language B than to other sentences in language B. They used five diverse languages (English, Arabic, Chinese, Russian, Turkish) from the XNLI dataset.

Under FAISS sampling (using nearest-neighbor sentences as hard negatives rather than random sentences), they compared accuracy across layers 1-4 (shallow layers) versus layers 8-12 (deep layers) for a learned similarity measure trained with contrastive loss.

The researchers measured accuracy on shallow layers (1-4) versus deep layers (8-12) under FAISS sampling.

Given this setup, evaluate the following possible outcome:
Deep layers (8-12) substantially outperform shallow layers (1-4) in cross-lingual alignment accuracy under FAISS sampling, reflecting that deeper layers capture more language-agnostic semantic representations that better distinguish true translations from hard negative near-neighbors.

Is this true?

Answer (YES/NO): YES